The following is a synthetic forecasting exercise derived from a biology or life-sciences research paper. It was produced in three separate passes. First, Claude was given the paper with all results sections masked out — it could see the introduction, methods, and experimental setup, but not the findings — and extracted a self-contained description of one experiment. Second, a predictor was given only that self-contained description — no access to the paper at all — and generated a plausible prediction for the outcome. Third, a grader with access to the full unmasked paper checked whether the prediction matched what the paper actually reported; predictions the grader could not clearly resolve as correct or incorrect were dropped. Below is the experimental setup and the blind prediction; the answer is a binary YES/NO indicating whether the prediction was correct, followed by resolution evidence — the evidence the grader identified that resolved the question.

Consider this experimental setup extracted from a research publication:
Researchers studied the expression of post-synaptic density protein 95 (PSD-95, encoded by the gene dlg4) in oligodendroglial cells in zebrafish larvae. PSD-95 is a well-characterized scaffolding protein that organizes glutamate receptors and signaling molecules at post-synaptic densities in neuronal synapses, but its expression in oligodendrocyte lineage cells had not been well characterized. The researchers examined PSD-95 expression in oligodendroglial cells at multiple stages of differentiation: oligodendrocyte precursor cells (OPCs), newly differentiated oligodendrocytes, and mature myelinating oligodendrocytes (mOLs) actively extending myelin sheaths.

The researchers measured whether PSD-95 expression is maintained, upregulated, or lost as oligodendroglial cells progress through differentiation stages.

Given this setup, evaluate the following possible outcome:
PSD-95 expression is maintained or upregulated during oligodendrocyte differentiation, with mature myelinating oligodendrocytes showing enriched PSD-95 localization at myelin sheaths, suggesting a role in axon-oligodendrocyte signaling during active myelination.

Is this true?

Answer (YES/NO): YES